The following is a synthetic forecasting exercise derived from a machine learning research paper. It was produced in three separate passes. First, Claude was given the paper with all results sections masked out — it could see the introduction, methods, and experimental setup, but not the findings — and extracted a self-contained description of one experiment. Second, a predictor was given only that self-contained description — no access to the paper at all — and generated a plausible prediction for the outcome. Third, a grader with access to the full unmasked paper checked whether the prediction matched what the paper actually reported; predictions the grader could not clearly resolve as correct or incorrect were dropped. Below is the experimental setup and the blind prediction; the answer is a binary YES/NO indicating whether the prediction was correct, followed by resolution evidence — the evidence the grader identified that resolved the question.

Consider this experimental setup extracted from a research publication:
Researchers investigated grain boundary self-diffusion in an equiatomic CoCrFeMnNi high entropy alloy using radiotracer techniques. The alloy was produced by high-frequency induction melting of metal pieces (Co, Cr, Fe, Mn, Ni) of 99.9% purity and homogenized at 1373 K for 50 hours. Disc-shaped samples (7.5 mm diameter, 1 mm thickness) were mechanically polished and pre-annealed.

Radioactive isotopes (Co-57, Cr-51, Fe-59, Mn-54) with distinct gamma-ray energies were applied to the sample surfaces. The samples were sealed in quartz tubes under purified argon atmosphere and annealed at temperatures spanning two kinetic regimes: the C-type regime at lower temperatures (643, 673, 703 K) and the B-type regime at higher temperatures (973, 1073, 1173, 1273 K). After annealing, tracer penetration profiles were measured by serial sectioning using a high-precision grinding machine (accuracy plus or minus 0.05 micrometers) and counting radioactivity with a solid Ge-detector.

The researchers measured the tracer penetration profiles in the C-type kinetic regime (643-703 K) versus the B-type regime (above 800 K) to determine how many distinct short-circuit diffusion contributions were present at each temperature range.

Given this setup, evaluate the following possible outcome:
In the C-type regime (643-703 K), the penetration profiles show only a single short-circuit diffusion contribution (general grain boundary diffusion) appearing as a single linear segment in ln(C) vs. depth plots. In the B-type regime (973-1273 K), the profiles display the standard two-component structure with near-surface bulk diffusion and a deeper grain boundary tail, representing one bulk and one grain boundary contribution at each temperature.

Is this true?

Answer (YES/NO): NO